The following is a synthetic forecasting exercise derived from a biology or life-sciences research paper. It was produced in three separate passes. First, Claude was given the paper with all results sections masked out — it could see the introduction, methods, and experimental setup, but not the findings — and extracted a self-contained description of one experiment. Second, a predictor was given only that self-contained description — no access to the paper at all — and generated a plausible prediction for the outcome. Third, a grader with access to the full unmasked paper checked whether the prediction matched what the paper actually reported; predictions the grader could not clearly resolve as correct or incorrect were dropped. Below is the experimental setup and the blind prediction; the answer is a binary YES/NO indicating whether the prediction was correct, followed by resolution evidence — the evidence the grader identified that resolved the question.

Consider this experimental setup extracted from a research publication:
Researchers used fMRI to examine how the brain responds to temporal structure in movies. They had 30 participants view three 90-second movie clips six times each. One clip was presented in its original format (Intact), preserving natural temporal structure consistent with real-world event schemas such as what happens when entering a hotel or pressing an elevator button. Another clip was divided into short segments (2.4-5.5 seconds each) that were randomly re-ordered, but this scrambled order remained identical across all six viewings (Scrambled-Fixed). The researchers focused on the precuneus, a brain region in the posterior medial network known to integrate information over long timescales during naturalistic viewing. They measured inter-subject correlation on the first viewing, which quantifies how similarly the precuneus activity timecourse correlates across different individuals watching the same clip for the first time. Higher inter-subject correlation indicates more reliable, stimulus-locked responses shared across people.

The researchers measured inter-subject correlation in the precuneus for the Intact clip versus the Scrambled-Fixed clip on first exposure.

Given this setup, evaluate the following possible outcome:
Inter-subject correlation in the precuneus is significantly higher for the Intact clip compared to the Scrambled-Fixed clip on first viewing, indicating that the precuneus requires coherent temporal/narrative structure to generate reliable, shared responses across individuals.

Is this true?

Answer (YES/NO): YES